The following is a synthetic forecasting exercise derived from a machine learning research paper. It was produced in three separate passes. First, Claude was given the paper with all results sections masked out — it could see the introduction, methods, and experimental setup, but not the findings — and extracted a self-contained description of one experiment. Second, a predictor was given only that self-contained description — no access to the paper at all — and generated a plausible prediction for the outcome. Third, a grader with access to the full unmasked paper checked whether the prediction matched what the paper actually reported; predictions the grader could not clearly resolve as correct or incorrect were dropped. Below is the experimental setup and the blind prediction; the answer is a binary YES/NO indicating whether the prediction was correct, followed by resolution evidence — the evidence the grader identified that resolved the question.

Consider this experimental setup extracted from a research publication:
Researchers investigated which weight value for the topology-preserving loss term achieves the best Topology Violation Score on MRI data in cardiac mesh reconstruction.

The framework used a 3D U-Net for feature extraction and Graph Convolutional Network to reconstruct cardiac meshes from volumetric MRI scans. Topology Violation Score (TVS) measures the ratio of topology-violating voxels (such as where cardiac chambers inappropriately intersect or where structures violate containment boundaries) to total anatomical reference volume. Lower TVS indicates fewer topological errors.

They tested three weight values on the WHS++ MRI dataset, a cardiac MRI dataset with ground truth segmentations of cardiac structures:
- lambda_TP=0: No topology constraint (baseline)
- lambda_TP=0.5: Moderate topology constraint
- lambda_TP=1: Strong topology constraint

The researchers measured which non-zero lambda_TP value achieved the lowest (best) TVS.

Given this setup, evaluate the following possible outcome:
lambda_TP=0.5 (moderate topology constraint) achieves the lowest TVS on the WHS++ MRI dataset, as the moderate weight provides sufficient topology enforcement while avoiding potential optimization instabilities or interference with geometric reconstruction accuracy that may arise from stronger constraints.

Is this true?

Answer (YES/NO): NO